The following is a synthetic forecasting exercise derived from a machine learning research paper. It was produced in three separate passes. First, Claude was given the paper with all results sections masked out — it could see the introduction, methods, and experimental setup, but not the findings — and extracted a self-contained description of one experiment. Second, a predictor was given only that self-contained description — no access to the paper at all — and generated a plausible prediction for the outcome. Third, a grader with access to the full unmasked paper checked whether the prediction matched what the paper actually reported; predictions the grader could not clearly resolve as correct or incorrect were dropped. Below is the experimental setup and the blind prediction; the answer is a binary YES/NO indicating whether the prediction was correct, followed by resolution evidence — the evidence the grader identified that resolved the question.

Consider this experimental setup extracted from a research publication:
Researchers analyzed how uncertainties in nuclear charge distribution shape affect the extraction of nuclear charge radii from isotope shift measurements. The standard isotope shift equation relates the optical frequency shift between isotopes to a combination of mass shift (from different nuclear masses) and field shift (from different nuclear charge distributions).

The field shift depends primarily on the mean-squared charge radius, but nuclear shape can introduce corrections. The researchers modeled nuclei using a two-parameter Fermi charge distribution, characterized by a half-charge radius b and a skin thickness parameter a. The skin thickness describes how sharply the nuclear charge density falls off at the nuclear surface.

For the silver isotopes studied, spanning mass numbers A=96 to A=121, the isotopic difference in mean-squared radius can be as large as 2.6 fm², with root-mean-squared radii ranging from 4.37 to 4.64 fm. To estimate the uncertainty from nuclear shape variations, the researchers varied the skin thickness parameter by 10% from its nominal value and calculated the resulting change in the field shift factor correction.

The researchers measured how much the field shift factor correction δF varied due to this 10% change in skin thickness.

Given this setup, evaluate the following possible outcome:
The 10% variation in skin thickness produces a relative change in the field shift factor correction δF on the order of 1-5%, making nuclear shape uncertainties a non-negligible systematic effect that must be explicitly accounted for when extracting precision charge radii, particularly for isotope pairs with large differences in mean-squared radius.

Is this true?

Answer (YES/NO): YES